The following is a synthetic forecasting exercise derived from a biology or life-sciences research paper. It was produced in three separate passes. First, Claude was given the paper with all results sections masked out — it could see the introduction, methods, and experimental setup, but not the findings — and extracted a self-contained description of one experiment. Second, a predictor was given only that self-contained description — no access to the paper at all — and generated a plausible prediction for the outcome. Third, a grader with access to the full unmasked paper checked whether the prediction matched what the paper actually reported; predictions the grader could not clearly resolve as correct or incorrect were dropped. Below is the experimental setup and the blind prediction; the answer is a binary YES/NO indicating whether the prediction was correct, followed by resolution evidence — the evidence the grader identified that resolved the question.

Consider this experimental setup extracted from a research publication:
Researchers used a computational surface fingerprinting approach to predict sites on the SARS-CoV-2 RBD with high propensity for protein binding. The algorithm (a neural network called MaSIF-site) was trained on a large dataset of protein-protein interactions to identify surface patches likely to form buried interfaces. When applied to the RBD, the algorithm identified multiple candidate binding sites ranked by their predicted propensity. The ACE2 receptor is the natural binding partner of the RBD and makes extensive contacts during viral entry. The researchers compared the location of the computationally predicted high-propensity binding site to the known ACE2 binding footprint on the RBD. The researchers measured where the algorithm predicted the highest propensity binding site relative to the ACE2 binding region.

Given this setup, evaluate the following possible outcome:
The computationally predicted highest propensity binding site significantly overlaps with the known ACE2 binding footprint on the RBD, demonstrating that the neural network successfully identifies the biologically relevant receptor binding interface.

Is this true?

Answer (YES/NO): NO